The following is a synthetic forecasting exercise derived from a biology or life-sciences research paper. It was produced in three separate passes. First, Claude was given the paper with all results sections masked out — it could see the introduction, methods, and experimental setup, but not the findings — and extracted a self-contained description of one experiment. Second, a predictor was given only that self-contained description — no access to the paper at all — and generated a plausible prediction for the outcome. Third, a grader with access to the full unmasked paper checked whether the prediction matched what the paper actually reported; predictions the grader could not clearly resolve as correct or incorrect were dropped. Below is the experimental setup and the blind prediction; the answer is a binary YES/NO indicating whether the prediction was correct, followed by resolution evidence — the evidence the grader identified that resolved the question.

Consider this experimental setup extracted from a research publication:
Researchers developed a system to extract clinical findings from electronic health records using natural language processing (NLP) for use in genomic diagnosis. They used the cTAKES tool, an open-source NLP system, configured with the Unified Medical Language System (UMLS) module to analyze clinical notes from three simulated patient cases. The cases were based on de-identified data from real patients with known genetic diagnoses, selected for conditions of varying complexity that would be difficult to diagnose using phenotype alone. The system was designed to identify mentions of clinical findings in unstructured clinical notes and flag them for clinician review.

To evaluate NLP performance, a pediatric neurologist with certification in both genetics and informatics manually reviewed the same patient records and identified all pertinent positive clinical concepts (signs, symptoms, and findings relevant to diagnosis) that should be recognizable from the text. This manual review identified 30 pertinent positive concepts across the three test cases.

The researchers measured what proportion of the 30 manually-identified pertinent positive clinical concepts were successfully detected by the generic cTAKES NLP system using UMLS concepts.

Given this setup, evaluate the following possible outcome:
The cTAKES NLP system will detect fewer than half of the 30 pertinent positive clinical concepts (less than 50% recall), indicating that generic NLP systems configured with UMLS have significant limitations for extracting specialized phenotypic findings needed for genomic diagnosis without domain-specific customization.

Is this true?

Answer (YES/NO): NO